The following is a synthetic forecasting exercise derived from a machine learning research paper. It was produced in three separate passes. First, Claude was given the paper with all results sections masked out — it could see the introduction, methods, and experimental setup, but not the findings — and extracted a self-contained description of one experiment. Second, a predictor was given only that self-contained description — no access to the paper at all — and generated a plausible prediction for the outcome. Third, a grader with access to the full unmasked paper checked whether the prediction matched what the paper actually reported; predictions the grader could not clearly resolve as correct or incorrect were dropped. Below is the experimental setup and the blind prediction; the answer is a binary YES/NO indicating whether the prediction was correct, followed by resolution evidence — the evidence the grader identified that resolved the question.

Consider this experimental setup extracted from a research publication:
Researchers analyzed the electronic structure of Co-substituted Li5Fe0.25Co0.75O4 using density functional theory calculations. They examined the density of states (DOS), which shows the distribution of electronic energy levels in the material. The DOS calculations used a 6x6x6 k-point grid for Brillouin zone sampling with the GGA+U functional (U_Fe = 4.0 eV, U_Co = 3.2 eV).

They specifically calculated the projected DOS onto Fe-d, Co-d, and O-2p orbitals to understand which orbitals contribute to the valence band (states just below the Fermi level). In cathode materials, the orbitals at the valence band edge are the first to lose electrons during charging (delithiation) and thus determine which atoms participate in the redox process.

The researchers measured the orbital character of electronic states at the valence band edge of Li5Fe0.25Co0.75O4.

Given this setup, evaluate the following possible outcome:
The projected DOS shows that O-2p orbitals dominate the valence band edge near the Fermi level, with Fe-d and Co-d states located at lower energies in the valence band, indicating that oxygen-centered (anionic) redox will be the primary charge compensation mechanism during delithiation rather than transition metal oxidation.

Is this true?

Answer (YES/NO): NO